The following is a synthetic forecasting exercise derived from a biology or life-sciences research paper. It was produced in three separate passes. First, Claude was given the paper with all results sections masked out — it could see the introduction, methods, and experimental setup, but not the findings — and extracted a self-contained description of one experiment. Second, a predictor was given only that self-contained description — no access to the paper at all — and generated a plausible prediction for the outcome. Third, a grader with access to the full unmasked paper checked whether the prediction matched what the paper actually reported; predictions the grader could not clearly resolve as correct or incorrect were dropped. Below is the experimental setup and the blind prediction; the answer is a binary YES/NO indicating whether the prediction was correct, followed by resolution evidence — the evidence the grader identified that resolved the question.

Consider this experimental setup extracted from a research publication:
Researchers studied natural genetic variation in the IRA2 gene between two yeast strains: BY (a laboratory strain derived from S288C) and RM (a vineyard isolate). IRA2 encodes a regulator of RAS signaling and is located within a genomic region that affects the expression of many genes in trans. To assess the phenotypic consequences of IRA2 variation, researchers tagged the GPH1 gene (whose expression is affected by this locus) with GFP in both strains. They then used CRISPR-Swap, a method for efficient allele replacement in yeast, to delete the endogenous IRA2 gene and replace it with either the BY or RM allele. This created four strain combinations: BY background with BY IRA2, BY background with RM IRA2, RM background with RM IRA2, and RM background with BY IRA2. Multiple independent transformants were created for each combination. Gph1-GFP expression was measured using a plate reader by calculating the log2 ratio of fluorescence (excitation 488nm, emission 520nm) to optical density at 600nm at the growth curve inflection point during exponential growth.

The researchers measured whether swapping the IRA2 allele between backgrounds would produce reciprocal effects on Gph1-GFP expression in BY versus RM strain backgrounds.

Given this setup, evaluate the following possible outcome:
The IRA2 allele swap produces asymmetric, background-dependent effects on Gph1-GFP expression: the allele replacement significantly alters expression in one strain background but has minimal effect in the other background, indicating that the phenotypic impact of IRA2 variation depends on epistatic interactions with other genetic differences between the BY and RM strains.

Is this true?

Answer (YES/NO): NO